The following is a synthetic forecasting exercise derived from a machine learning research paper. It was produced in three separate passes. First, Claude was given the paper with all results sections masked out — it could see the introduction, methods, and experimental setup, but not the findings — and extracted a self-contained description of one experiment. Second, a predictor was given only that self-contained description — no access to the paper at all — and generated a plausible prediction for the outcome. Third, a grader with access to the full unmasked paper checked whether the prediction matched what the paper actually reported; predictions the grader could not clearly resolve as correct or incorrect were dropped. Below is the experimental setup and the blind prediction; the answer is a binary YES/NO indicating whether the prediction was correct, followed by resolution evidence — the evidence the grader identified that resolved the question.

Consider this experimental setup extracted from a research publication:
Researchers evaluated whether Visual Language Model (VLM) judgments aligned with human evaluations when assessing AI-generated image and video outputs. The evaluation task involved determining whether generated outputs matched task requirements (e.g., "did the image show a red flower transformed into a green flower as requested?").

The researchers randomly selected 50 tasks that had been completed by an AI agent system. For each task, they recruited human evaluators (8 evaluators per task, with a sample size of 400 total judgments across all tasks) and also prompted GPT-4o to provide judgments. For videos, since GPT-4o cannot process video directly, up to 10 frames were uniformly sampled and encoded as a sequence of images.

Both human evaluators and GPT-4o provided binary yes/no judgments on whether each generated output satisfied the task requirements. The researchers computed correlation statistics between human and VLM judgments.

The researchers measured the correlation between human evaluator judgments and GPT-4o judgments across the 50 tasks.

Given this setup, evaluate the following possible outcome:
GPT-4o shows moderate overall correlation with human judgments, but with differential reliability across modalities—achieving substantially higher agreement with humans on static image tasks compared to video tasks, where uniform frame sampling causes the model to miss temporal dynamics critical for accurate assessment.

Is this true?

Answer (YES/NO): NO